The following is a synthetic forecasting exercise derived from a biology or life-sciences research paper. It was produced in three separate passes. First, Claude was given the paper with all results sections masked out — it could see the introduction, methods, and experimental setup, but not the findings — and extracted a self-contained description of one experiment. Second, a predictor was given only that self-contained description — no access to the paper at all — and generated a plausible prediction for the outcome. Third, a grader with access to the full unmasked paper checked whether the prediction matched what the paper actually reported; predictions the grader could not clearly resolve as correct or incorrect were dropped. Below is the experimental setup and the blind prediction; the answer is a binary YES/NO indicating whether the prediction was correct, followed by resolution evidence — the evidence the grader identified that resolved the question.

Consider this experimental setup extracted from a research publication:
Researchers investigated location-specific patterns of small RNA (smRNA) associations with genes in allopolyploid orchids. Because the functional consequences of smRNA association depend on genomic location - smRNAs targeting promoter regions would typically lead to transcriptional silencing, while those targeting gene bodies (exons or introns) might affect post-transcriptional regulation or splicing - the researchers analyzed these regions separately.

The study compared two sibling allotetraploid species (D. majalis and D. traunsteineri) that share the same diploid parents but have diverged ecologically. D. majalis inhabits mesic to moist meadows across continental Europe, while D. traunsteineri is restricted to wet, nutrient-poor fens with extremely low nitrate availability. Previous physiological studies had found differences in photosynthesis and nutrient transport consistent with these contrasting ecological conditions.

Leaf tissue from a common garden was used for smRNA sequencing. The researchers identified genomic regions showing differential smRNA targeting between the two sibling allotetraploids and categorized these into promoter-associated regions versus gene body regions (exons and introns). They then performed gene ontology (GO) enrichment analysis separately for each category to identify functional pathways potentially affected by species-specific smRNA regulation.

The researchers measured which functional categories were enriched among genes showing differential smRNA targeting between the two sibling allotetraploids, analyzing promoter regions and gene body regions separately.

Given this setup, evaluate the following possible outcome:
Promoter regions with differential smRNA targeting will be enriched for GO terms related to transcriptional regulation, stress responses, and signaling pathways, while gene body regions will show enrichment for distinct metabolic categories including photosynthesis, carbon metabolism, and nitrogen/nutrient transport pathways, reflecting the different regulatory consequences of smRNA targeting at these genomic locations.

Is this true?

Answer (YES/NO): NO